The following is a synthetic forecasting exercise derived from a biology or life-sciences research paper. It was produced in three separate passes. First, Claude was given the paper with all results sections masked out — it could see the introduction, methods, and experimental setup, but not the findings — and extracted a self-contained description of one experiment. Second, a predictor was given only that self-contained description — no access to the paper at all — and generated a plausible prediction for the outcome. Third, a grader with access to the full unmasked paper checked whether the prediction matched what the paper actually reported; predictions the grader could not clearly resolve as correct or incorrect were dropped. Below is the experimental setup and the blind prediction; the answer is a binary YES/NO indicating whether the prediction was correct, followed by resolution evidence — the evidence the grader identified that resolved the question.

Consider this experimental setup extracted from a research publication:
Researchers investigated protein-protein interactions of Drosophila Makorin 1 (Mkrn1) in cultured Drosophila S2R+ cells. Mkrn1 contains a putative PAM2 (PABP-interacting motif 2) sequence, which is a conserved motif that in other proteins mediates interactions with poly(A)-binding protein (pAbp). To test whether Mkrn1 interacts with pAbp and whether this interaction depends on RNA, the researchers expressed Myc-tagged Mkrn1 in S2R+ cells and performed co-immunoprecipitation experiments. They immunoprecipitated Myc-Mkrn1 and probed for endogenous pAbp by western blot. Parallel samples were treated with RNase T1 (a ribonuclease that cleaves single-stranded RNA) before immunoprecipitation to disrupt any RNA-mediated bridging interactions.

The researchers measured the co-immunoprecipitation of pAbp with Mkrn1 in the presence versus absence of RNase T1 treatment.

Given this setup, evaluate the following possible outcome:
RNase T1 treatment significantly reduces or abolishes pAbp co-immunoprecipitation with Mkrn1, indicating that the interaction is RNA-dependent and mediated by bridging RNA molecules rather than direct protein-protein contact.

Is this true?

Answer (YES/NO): NO